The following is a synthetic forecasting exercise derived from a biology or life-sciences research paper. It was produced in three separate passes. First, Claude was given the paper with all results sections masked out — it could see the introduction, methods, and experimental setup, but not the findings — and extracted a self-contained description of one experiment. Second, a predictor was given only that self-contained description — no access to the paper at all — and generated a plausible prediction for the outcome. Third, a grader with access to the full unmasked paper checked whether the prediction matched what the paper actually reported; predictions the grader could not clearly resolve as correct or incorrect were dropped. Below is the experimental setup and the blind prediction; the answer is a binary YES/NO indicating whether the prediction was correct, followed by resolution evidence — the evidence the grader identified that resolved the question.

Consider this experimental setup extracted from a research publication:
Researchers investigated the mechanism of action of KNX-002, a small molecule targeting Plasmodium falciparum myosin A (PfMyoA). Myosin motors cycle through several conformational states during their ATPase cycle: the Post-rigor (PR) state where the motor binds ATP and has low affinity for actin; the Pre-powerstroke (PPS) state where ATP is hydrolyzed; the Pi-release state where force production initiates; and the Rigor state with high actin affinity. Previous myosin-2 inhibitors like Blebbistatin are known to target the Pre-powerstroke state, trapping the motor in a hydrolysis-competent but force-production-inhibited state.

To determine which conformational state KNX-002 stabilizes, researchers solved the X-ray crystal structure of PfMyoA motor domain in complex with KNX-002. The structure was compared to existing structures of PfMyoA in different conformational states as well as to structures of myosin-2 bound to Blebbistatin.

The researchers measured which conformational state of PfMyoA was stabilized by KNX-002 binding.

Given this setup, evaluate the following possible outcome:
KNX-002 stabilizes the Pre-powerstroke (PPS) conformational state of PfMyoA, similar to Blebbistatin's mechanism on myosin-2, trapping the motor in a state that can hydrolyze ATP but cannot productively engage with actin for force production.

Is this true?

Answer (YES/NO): NO